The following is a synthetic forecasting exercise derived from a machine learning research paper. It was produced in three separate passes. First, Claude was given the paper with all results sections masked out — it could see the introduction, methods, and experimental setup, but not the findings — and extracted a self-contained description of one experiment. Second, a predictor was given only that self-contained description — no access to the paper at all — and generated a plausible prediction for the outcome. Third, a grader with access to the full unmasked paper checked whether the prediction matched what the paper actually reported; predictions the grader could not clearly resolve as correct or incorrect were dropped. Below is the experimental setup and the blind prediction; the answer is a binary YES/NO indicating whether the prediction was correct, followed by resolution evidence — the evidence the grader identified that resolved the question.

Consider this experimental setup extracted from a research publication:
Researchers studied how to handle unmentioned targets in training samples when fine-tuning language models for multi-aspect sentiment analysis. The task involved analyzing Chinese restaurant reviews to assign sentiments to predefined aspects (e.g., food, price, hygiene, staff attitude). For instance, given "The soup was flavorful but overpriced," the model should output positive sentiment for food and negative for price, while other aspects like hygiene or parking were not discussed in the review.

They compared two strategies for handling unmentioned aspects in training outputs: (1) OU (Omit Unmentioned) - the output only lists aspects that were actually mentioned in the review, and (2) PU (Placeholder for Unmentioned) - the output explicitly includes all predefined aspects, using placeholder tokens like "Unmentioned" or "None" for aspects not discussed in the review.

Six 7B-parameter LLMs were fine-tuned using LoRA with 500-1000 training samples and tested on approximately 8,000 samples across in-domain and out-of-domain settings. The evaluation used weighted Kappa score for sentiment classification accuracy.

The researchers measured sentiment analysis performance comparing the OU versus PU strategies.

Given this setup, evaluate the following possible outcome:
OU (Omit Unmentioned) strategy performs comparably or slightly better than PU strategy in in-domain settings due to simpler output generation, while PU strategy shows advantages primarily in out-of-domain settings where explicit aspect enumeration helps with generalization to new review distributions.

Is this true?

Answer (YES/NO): NO